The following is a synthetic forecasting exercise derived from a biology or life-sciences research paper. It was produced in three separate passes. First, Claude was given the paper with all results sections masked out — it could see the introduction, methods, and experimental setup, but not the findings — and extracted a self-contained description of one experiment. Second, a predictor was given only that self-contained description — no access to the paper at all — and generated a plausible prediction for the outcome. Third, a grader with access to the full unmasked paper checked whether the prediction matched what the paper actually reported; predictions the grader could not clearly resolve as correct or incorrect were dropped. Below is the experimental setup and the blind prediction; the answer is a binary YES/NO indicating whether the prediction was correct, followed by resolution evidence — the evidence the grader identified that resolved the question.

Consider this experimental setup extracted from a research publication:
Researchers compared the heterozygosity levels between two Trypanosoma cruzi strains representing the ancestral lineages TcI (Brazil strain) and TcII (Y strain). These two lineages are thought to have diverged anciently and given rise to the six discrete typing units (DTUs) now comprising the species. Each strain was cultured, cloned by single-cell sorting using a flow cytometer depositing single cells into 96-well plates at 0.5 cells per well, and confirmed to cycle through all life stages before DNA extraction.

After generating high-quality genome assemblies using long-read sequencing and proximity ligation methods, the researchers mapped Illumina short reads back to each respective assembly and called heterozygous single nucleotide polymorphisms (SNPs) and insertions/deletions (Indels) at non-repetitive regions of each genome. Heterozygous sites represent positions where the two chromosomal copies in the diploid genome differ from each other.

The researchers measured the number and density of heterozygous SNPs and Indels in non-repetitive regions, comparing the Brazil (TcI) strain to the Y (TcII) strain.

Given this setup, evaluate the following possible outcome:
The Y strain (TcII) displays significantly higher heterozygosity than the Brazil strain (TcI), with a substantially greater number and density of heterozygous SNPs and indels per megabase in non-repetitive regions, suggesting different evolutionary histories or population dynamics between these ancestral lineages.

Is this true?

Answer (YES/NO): YES